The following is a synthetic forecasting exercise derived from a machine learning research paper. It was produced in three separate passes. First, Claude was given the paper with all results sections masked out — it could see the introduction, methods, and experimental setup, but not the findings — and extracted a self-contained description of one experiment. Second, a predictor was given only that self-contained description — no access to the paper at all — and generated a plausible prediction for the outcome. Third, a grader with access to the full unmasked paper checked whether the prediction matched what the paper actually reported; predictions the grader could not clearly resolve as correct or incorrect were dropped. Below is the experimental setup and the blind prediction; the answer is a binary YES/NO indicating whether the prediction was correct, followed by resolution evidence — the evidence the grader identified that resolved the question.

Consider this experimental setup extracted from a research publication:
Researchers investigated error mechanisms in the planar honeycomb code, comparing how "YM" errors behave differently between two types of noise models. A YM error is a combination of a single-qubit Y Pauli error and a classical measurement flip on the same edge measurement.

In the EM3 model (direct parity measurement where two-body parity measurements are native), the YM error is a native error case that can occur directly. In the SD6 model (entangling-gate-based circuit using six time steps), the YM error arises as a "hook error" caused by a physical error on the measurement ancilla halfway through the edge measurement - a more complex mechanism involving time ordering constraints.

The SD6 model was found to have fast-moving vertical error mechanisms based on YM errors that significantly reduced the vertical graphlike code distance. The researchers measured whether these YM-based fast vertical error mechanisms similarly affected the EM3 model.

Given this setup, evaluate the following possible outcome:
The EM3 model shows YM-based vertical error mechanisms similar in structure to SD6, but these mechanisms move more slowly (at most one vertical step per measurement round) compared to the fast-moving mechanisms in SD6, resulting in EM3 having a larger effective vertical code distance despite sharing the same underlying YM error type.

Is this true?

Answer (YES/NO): NO